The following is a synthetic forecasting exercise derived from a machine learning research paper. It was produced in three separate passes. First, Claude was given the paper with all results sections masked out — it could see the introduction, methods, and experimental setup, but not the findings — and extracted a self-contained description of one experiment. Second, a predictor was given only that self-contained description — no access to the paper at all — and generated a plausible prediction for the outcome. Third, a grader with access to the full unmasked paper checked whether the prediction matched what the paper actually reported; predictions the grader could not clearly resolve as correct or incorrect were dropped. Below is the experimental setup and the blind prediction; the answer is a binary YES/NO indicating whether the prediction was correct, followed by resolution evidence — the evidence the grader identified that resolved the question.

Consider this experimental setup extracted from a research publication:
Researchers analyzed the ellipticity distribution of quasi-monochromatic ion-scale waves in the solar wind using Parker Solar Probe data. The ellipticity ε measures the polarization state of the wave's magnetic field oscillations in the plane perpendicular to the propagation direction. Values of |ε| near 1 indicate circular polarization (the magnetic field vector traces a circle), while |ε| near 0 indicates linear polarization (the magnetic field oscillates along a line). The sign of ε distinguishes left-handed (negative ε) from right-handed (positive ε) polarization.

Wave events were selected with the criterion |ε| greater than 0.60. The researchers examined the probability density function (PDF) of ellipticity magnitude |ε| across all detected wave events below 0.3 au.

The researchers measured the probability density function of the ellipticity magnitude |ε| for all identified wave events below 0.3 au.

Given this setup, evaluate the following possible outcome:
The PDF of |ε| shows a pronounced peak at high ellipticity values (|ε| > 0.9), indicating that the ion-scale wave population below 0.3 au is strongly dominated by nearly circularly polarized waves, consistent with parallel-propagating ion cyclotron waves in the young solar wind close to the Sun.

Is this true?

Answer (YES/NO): NO